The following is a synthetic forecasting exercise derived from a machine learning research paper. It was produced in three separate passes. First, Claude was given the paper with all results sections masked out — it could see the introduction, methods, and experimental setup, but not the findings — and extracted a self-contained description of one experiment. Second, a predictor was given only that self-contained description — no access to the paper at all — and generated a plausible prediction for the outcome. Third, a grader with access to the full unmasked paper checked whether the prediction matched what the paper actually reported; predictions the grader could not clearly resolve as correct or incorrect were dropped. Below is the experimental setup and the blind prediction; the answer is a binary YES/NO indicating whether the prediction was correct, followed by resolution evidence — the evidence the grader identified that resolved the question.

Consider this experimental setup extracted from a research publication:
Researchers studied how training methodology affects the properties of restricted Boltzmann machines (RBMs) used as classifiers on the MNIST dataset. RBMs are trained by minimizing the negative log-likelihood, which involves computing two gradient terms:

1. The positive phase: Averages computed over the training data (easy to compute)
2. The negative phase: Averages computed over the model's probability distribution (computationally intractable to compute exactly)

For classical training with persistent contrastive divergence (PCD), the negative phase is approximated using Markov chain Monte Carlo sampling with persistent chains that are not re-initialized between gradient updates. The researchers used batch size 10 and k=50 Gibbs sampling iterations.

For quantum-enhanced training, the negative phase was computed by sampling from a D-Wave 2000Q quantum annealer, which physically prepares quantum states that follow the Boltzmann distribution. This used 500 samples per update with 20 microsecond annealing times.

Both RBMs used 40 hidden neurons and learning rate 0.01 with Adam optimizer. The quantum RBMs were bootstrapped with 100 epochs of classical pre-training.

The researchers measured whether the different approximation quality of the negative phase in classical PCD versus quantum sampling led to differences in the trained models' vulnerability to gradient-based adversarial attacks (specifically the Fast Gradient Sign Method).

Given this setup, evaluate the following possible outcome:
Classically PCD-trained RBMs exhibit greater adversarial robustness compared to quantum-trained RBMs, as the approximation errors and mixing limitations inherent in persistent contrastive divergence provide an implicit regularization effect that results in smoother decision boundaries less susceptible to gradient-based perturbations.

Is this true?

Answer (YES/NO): NO